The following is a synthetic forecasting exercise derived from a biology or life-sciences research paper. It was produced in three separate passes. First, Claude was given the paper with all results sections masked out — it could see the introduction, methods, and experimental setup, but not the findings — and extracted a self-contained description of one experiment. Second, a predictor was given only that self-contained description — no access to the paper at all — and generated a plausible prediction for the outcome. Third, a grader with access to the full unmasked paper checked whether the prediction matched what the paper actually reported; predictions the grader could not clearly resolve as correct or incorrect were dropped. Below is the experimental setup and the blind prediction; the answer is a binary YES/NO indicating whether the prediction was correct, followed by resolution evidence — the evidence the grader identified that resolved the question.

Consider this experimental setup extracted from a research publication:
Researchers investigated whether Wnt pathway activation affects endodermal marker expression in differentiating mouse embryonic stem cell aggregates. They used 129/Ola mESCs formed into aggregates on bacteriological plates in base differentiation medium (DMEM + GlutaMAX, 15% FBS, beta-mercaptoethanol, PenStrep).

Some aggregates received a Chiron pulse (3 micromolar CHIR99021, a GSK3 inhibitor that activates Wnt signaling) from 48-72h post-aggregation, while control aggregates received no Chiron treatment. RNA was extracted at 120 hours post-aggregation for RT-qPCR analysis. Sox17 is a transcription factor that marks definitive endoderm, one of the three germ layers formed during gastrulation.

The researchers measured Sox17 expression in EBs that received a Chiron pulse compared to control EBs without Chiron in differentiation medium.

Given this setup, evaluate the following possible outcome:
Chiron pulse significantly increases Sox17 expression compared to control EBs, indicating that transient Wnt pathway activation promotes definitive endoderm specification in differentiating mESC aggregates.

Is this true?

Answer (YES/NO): NO